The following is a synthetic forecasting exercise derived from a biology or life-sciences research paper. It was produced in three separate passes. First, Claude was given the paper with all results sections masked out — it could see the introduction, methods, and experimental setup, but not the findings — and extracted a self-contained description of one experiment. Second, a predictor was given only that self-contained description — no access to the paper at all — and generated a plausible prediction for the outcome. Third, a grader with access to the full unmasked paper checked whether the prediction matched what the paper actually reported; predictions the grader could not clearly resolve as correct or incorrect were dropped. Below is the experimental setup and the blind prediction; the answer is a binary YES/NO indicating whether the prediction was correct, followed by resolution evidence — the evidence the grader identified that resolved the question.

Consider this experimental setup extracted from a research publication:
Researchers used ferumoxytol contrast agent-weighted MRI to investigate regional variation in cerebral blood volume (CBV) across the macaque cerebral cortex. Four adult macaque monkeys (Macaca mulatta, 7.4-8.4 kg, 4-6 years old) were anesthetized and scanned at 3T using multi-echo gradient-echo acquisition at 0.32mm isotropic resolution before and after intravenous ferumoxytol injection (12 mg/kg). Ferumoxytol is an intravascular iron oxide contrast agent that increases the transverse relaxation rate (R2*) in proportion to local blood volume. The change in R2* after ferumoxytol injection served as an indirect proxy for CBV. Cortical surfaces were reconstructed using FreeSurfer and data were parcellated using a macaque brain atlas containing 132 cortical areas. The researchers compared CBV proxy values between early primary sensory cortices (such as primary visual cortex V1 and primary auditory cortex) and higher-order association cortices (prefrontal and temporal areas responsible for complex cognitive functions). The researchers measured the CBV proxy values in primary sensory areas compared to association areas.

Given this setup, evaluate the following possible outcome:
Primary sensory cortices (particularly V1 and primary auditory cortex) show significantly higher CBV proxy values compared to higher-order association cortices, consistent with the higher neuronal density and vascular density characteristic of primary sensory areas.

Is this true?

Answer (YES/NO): YES